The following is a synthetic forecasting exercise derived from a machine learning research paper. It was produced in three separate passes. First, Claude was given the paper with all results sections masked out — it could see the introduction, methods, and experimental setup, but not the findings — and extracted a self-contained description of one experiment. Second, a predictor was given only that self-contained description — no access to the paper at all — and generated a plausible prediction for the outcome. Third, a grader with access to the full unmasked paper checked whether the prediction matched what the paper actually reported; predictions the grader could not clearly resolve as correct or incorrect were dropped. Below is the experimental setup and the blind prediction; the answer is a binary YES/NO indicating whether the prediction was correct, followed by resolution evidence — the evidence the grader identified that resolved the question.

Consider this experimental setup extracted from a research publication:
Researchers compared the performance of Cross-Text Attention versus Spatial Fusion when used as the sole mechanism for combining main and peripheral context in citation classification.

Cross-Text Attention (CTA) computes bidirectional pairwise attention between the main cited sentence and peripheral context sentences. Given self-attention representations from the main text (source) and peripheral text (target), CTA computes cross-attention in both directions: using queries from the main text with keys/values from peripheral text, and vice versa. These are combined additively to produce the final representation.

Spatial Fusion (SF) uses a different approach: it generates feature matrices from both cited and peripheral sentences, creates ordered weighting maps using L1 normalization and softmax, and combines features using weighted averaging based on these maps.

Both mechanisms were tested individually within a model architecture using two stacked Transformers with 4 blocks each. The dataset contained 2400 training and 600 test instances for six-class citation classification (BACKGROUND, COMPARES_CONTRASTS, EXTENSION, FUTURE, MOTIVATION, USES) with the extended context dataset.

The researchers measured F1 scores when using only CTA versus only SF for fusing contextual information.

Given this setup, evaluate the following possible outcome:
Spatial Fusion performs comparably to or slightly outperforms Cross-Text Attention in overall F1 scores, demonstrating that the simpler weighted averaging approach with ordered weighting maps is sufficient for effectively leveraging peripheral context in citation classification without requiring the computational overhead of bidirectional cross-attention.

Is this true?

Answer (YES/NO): YES